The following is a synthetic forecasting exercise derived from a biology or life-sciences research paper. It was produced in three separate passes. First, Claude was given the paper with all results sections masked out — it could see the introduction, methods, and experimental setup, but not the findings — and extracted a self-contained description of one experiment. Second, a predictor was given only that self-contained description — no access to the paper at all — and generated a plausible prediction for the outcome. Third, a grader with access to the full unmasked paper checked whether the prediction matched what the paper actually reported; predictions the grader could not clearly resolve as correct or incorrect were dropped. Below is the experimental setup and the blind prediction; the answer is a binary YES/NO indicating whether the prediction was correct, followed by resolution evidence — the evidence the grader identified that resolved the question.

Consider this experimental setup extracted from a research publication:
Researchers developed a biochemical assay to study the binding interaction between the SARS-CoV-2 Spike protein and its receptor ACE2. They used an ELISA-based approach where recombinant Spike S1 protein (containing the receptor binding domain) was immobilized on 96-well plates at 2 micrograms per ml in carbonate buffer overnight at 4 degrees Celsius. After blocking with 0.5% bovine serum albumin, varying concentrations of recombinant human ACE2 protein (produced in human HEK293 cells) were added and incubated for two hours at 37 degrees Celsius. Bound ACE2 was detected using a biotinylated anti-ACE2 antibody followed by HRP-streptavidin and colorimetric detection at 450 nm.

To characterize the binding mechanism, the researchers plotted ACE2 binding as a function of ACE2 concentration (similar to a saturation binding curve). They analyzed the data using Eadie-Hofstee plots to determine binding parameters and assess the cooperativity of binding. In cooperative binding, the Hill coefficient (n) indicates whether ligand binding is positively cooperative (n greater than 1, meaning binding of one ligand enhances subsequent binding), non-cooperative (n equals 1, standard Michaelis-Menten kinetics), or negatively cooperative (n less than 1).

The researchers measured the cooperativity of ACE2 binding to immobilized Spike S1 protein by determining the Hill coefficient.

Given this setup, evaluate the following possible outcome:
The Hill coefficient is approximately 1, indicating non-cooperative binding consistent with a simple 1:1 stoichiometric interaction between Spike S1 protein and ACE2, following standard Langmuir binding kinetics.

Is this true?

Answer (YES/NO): NO